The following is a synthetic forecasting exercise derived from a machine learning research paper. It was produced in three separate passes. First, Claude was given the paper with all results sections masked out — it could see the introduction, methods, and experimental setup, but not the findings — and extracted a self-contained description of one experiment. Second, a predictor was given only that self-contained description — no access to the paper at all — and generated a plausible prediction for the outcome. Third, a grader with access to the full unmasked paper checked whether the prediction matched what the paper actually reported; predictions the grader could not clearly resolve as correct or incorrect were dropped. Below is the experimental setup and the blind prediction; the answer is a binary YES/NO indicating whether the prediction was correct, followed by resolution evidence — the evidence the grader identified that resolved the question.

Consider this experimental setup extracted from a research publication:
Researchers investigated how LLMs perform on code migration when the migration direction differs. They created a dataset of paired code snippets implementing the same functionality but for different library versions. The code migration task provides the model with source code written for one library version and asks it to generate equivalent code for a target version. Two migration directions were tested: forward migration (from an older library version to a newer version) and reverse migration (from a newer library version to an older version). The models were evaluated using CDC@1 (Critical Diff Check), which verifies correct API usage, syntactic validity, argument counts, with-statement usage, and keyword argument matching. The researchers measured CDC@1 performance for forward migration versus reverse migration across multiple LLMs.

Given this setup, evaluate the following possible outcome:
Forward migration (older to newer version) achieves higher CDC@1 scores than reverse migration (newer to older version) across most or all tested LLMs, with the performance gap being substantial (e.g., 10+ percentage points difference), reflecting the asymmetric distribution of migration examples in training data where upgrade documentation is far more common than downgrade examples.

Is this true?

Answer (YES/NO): NO